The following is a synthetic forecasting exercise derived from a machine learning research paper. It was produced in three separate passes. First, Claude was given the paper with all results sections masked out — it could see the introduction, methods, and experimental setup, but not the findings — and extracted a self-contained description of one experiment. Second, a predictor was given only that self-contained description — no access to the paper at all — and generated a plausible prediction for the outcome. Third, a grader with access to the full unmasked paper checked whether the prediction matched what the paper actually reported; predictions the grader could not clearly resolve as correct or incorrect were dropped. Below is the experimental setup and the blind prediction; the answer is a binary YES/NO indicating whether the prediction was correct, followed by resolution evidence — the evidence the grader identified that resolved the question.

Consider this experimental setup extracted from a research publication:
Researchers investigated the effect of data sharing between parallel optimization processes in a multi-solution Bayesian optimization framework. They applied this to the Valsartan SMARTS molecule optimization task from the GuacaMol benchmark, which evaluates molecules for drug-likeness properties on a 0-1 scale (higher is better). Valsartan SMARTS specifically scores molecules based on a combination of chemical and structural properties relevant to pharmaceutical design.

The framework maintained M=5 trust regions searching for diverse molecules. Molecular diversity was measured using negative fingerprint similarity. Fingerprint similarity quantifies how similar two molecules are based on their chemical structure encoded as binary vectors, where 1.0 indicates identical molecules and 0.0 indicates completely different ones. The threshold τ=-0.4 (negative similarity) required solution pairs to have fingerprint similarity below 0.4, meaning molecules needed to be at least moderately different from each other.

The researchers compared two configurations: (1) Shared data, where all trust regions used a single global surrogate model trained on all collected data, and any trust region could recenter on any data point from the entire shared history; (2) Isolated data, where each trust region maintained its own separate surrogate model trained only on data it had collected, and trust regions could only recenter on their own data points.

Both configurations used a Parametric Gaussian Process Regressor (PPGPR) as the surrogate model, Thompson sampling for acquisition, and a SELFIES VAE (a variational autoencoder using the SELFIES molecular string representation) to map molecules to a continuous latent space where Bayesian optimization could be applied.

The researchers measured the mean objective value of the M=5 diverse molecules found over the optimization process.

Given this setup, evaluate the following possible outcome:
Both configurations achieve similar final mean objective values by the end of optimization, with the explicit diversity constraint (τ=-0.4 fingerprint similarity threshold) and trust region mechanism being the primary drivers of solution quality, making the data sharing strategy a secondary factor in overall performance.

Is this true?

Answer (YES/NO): NO